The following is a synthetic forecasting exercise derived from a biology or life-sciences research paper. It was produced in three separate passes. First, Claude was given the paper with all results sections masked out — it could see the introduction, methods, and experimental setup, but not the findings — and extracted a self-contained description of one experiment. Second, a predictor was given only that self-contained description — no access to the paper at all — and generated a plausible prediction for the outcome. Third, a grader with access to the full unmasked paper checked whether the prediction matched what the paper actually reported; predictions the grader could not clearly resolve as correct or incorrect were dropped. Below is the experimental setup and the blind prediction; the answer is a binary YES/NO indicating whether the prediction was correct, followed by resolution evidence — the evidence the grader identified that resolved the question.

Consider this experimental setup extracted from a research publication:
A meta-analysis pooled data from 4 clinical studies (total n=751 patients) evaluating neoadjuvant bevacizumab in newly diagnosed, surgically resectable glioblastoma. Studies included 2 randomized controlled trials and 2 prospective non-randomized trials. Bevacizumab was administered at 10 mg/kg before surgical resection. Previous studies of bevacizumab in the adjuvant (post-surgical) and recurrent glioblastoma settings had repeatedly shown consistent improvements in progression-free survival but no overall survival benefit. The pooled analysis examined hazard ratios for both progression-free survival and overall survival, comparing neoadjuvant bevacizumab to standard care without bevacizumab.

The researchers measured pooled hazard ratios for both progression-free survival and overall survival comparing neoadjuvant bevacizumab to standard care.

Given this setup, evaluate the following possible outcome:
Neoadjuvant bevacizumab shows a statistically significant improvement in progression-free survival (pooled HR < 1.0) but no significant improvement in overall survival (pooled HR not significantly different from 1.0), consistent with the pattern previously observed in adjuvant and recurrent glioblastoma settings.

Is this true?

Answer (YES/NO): NO